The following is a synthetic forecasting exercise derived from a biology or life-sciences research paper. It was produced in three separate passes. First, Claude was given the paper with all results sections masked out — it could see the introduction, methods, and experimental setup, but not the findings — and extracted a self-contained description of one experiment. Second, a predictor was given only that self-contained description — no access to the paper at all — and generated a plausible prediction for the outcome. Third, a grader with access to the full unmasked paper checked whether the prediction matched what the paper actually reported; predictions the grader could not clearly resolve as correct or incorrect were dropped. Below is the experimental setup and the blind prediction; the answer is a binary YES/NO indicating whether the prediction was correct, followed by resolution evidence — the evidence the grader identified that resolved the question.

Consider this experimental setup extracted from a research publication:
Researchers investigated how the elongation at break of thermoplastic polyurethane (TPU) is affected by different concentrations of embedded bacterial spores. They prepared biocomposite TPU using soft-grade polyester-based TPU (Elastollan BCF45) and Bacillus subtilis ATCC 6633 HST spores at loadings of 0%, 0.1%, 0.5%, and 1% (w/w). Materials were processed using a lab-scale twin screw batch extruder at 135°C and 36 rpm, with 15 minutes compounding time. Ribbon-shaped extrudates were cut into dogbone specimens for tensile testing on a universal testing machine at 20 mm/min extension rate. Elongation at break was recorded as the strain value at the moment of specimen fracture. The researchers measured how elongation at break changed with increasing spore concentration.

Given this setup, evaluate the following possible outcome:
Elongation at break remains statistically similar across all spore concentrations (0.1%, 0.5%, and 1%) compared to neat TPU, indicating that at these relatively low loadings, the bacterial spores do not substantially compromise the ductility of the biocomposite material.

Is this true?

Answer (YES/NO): NO